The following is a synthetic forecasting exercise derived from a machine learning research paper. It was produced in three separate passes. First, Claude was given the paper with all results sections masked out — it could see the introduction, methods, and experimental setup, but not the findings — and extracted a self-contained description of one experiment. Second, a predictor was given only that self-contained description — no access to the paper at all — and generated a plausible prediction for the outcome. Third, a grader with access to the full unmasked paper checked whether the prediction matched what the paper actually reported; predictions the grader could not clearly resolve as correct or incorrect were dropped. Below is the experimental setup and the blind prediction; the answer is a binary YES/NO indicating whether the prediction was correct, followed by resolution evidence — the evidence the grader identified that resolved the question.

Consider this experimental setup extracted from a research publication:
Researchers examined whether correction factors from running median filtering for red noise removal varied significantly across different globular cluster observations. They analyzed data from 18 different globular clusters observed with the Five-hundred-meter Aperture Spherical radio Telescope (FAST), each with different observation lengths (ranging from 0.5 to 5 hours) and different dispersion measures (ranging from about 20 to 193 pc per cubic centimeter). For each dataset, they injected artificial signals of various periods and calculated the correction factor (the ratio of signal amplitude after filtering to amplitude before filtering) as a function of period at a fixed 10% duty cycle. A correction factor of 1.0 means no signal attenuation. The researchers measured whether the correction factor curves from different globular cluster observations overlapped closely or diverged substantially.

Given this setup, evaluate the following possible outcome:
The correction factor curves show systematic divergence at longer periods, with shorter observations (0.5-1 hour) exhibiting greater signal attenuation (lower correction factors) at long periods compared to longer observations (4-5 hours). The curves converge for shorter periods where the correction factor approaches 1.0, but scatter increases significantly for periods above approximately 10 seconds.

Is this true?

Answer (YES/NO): NO